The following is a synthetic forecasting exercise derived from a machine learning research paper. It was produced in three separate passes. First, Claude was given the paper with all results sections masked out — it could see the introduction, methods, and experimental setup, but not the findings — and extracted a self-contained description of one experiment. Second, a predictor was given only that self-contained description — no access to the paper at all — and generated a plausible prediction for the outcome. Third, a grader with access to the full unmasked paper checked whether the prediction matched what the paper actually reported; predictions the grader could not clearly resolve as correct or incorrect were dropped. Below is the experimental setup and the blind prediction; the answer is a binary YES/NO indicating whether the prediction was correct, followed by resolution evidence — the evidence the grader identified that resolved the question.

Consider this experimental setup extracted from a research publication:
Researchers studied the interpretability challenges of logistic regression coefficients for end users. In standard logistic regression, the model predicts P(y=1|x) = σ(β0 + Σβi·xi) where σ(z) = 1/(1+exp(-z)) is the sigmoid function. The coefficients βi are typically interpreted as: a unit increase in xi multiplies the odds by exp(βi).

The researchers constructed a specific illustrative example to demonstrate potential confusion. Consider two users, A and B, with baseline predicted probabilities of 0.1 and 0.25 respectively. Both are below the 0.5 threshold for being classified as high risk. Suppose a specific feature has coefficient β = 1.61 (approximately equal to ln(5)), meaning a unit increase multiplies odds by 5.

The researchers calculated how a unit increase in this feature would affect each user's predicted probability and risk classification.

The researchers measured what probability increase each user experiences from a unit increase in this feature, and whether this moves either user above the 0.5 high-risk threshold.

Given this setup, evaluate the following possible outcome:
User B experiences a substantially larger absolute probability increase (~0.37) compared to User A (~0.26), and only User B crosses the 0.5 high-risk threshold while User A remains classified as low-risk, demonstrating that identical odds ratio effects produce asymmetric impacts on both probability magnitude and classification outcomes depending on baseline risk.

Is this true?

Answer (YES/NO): YES